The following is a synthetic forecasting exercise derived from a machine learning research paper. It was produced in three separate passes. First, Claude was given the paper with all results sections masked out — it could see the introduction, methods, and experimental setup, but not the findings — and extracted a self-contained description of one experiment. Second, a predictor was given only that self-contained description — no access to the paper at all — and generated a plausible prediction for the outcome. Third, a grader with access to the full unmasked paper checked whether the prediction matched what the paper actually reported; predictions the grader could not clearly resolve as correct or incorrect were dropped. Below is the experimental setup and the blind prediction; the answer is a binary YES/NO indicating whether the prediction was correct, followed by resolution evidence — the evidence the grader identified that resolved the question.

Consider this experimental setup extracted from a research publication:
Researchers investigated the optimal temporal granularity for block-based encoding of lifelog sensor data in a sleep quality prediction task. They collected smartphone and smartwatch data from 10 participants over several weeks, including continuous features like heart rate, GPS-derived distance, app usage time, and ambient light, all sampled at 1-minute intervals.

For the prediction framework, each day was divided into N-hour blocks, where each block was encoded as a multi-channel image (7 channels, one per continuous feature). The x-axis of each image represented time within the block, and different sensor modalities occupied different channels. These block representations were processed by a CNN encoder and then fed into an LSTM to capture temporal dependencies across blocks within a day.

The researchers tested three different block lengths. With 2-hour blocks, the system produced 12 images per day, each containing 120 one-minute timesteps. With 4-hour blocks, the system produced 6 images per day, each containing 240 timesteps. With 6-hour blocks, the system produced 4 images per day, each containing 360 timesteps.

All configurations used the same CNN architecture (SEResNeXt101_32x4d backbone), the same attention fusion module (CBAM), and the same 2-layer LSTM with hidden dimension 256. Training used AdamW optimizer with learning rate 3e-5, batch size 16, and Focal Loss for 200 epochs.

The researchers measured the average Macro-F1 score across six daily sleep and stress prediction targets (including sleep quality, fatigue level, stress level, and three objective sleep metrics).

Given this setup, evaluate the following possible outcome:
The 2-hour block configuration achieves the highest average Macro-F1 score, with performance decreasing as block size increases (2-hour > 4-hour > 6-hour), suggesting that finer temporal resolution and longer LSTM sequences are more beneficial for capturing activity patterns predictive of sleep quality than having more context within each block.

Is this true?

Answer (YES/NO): NO